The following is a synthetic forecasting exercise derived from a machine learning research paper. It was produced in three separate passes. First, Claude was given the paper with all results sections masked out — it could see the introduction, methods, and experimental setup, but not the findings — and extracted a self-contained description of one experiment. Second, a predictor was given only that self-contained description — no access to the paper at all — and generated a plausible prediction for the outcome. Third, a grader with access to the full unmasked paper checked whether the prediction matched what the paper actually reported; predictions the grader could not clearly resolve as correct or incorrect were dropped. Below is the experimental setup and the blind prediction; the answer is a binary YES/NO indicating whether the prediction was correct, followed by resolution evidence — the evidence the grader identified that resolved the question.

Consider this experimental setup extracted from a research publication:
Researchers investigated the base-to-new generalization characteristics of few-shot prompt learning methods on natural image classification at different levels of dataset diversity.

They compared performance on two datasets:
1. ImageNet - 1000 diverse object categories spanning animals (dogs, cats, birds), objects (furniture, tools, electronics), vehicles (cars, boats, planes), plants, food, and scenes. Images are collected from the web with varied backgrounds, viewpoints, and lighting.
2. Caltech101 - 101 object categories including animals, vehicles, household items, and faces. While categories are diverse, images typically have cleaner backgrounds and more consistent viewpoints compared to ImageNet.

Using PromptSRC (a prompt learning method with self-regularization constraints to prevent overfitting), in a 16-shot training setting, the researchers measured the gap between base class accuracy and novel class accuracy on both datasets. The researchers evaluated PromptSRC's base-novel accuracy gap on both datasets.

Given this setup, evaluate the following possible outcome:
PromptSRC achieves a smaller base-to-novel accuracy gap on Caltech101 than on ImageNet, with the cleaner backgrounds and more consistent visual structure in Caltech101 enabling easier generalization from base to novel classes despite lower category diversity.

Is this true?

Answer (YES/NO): YES